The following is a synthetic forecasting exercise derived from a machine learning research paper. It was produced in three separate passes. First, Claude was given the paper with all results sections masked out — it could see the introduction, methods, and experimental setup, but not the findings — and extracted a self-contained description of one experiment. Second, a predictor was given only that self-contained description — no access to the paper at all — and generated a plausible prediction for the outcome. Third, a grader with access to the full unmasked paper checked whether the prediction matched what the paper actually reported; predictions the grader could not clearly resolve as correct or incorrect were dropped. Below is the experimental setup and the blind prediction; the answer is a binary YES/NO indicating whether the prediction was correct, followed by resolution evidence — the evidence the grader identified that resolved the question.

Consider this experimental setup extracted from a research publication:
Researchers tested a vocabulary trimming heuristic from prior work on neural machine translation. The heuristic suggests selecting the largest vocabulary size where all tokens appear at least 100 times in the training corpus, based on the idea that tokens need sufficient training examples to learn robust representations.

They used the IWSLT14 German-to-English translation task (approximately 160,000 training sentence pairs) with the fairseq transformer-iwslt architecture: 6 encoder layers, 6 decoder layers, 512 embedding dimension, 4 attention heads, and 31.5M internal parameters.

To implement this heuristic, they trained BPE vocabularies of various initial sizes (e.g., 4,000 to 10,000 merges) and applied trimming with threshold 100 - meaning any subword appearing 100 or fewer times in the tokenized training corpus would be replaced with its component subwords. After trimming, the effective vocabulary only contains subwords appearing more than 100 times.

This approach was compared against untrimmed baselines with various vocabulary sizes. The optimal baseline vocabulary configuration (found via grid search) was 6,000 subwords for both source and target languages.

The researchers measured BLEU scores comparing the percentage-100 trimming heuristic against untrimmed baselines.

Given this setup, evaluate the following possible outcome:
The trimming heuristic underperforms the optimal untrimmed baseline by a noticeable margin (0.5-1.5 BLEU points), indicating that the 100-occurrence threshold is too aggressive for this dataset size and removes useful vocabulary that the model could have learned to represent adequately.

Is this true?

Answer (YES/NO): NO